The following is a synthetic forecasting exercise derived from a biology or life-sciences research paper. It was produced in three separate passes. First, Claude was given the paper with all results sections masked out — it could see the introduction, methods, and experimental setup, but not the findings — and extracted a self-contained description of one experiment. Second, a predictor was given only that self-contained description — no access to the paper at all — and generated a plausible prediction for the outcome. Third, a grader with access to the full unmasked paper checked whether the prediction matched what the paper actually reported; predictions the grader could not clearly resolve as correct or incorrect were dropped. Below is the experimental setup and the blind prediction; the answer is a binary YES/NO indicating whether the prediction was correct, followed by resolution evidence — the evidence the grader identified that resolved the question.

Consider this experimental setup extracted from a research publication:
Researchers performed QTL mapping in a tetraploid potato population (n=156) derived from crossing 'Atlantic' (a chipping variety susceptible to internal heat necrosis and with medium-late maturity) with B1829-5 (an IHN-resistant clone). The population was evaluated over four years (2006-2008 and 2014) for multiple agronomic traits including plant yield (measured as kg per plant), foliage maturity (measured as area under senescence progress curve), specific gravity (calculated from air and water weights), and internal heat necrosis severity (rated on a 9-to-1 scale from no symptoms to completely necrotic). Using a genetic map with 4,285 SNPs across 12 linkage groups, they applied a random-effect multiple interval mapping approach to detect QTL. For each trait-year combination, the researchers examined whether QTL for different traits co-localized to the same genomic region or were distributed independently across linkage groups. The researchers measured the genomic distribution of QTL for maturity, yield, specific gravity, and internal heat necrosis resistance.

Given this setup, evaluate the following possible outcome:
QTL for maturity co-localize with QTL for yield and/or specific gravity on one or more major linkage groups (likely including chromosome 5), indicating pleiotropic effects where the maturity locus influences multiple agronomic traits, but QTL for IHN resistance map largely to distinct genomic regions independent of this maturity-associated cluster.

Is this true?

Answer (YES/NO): NO